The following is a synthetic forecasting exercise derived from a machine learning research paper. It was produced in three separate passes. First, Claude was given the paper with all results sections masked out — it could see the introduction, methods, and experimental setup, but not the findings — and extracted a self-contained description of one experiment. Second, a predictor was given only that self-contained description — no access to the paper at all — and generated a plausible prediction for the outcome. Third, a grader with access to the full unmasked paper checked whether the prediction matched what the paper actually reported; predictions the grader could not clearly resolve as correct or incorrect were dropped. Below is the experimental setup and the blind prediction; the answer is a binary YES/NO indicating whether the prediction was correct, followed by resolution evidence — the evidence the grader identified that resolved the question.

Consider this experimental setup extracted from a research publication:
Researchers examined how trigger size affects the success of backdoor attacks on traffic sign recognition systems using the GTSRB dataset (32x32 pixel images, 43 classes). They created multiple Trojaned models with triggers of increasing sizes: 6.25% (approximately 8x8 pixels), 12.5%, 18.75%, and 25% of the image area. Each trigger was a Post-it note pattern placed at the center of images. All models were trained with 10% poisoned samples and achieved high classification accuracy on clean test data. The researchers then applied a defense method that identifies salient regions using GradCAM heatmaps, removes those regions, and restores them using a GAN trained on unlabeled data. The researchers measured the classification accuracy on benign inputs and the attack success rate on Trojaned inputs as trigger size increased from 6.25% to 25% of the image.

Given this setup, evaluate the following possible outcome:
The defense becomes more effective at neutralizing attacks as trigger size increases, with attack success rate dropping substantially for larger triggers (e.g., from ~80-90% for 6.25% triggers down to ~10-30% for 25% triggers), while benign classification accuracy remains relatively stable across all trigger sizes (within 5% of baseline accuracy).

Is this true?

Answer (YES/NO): NO